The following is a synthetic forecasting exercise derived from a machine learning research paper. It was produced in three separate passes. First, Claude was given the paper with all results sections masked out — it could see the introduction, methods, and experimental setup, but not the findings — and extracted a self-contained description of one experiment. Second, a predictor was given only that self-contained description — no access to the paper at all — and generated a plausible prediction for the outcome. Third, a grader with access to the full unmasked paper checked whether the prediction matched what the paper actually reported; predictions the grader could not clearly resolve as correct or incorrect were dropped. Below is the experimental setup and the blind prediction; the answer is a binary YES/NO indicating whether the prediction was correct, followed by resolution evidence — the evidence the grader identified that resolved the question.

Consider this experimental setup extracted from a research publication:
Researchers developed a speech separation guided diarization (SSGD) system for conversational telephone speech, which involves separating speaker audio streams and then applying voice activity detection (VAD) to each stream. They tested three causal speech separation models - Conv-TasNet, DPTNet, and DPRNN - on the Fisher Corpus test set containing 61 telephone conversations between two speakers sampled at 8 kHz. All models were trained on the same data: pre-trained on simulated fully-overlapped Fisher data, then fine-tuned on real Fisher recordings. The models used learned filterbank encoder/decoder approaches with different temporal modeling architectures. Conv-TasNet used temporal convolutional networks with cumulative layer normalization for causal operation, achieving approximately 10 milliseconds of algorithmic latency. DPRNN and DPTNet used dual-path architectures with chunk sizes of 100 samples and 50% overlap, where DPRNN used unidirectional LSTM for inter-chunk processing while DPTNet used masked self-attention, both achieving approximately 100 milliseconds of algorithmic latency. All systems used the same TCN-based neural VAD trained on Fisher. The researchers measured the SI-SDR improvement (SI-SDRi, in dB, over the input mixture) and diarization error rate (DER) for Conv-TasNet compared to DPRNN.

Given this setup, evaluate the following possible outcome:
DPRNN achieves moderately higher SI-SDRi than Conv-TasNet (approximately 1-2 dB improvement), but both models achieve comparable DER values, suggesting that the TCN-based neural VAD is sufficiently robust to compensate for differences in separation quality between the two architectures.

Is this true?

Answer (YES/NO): NO